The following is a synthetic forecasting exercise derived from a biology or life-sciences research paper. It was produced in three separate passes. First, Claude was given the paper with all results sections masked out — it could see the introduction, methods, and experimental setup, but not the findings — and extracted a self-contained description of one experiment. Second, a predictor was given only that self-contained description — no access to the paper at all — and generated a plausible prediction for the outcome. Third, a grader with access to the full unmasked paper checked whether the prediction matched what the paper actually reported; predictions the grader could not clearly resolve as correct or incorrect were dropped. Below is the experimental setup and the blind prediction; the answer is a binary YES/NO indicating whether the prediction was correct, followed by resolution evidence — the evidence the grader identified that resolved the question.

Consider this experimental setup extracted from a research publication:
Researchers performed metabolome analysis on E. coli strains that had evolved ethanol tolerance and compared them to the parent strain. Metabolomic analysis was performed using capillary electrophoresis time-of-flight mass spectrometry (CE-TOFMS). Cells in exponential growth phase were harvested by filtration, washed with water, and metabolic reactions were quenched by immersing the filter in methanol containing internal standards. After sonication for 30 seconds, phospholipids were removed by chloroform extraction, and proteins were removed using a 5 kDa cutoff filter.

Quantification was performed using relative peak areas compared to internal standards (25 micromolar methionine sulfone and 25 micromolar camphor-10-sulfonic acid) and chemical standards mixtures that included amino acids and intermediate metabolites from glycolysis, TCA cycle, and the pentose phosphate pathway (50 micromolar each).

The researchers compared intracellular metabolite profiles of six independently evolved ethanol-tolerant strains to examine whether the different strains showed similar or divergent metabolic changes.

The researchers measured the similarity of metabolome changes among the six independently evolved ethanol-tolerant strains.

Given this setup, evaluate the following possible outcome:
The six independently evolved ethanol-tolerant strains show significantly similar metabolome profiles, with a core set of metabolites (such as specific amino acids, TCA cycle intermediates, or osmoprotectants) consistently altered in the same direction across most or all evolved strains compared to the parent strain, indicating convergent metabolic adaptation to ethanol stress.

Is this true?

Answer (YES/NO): YES